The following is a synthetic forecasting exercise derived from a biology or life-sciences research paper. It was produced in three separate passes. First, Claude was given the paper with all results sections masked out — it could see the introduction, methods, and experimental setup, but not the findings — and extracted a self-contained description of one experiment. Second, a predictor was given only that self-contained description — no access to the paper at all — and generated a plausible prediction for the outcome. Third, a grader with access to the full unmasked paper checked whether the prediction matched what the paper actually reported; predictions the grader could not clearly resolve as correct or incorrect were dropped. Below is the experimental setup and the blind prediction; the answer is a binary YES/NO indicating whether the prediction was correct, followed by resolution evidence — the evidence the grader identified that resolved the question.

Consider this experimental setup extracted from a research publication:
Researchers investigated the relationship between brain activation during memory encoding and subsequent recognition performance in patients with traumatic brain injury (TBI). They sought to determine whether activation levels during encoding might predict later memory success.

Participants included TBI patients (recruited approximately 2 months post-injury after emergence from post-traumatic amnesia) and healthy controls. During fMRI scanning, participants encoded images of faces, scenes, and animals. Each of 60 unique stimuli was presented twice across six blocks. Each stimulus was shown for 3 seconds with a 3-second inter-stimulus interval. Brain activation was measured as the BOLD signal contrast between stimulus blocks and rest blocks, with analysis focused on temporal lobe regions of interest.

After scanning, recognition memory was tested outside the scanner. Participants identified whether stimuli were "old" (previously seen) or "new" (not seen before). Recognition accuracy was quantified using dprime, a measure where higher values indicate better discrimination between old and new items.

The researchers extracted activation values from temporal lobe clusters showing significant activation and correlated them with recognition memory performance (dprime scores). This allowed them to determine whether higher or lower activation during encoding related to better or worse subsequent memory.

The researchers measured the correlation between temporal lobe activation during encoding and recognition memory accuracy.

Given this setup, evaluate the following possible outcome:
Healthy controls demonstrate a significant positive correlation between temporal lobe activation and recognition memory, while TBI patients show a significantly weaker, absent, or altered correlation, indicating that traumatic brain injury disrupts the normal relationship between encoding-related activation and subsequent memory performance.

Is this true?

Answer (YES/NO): NO